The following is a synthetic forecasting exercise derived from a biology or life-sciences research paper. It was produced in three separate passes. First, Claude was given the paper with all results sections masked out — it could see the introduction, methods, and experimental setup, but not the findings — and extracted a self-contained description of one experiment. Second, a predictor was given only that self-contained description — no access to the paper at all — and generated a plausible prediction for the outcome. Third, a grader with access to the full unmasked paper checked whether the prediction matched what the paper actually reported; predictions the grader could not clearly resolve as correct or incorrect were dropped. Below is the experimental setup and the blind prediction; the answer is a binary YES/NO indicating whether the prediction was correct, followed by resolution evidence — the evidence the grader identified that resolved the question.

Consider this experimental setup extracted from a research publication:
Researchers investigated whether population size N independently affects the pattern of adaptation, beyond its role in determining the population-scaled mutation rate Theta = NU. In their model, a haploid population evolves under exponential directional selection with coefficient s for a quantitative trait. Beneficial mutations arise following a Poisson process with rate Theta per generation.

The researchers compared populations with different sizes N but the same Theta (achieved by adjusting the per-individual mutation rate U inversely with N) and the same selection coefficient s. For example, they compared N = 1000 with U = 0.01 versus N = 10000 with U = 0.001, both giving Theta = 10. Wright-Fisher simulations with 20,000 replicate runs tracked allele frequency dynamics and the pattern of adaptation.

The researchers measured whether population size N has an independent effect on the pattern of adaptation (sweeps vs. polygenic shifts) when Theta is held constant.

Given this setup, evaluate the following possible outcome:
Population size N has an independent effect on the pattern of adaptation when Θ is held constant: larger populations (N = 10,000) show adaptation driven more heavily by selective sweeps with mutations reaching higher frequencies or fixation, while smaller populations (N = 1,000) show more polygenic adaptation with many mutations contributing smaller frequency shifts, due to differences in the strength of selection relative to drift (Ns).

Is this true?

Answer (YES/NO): NO